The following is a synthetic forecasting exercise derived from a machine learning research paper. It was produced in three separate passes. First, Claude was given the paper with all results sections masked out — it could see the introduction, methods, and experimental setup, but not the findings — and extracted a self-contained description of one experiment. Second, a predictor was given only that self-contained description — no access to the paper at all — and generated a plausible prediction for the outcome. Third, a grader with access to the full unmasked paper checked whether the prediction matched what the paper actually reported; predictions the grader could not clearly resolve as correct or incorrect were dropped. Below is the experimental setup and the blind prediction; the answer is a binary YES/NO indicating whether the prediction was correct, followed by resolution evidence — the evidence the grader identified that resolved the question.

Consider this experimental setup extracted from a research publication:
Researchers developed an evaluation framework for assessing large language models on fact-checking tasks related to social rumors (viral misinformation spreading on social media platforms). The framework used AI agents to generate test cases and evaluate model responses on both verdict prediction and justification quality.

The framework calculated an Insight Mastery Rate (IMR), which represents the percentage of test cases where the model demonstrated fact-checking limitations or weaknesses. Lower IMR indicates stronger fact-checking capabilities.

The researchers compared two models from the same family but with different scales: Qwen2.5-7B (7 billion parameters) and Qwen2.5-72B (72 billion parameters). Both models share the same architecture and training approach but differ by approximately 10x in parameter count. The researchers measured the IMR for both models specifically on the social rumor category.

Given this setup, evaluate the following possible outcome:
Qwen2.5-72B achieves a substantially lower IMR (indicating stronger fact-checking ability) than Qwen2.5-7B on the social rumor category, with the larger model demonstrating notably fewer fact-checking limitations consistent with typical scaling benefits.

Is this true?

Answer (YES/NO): YES